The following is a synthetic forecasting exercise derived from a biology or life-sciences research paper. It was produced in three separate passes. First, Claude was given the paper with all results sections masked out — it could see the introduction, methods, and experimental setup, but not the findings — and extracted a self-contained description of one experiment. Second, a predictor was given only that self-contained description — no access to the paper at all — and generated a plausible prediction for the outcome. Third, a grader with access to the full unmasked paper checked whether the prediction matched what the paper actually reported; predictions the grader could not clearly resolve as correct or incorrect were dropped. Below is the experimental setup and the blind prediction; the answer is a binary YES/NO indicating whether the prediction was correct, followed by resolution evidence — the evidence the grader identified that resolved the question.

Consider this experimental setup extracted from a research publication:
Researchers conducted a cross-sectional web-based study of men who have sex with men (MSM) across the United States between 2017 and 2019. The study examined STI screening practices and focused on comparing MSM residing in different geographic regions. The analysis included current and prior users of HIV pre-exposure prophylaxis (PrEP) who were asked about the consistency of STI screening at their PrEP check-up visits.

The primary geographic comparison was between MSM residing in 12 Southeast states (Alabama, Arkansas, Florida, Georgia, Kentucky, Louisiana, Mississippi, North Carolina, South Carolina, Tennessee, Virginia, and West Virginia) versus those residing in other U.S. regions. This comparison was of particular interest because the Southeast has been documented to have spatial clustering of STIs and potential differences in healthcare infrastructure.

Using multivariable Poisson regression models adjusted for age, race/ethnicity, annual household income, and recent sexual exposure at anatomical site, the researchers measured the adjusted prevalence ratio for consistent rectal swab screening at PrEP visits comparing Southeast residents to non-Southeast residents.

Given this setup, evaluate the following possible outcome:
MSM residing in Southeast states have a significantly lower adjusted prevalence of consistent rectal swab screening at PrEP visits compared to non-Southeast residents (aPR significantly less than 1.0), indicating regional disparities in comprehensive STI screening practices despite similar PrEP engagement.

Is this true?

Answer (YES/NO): YES